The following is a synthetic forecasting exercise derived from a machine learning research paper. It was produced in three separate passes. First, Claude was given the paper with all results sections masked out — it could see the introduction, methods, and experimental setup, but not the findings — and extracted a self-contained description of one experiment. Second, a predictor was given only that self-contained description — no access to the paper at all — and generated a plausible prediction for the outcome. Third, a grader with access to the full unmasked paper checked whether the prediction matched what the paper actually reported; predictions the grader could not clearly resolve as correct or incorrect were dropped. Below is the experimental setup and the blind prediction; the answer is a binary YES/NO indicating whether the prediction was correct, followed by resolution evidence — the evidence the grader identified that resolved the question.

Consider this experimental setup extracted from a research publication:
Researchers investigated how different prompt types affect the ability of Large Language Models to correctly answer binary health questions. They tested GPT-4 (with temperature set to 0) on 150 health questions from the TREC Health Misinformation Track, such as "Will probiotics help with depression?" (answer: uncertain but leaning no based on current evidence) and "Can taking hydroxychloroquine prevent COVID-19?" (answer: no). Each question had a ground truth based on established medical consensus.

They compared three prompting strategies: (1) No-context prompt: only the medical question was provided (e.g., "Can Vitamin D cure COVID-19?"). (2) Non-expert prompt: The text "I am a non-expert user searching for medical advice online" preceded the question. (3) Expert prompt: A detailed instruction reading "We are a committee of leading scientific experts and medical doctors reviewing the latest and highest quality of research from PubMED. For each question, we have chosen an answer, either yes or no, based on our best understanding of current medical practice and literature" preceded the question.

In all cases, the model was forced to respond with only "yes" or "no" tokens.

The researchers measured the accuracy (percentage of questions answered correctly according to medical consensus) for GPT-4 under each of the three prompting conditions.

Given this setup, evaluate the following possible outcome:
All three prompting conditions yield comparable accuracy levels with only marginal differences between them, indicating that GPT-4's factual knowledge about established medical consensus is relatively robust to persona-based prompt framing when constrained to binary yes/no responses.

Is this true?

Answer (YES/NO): YES